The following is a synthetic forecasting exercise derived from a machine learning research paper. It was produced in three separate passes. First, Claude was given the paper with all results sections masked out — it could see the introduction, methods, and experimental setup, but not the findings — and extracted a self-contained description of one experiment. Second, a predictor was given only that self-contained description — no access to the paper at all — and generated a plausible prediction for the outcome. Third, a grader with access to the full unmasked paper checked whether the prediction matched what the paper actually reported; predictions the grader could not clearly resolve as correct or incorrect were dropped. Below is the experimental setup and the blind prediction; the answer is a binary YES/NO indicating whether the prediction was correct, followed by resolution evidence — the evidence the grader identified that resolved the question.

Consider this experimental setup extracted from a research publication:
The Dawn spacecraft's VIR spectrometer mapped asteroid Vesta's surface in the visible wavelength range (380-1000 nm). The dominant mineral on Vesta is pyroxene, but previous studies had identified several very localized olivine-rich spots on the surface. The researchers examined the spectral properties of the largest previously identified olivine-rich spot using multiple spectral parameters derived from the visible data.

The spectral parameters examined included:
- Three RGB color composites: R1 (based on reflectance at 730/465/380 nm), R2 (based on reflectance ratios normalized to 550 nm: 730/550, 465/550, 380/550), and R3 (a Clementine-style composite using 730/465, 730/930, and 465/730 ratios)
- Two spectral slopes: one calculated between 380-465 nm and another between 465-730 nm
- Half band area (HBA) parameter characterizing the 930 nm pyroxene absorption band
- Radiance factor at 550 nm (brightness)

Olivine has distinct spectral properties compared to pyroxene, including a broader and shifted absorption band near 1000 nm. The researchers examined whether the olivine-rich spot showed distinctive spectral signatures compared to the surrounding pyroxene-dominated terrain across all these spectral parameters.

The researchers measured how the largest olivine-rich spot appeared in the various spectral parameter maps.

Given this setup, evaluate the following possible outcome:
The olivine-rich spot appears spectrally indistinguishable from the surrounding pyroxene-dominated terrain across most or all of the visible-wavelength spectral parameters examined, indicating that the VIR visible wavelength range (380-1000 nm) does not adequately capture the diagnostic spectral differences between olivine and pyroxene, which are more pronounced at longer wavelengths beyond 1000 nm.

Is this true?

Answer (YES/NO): NO